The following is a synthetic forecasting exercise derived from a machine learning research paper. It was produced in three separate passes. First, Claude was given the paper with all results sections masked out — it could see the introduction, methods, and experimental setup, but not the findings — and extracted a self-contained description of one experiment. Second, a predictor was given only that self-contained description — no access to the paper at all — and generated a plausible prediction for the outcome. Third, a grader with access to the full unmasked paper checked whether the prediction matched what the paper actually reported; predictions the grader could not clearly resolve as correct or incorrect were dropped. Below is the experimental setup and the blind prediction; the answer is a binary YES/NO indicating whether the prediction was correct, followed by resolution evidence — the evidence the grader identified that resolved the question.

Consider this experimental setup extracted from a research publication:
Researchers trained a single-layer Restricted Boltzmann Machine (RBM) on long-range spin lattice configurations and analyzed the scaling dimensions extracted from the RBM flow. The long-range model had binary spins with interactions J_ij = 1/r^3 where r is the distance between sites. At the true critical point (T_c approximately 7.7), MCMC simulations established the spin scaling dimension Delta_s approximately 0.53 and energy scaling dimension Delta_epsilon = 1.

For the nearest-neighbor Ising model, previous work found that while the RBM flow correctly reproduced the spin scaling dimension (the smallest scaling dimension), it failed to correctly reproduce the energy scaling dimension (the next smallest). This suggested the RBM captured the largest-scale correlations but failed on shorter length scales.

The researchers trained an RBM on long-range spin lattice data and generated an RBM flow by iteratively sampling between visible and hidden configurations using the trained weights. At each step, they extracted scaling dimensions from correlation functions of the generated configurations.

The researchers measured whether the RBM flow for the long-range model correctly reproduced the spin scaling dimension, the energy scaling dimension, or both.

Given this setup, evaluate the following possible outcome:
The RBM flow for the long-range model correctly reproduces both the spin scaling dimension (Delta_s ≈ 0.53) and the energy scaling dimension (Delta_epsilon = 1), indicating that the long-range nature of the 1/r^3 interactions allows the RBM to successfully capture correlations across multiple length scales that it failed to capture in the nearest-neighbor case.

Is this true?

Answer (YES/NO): NO